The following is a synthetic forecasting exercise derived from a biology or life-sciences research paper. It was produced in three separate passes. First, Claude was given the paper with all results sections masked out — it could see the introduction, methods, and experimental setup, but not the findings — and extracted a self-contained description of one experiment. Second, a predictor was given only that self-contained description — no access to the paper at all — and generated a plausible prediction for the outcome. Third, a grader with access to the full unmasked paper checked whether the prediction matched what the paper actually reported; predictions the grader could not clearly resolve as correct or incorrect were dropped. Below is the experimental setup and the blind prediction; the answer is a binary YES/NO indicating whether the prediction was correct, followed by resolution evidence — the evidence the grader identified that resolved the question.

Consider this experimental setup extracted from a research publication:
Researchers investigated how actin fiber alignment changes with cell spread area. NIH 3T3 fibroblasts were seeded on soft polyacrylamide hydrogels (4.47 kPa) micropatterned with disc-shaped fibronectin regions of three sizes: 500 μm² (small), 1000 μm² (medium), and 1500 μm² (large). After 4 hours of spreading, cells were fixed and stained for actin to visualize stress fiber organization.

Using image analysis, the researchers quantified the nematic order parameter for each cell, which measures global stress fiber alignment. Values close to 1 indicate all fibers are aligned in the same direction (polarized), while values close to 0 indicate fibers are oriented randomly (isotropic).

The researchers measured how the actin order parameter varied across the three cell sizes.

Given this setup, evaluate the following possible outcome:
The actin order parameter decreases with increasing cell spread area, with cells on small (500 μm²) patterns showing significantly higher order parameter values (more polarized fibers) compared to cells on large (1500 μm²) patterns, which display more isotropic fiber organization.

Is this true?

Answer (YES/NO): NO